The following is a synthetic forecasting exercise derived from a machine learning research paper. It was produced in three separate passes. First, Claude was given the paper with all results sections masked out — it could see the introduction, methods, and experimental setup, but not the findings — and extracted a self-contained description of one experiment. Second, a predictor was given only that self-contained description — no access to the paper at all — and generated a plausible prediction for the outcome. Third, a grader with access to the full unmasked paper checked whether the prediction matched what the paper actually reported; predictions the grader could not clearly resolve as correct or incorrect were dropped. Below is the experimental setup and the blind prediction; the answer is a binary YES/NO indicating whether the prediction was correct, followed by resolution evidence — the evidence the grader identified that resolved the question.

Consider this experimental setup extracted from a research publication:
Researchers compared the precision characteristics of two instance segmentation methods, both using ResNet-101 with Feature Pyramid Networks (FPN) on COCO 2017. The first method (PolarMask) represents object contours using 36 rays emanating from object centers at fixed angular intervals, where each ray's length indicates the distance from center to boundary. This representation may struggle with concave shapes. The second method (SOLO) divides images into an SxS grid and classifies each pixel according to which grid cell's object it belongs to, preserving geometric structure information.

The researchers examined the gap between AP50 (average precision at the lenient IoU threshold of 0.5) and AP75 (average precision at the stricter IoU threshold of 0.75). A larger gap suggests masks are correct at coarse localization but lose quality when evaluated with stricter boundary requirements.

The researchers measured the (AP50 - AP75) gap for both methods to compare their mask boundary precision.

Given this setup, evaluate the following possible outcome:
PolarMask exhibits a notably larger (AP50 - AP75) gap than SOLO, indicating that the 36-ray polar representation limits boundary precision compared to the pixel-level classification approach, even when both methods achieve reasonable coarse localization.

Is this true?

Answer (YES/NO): NO